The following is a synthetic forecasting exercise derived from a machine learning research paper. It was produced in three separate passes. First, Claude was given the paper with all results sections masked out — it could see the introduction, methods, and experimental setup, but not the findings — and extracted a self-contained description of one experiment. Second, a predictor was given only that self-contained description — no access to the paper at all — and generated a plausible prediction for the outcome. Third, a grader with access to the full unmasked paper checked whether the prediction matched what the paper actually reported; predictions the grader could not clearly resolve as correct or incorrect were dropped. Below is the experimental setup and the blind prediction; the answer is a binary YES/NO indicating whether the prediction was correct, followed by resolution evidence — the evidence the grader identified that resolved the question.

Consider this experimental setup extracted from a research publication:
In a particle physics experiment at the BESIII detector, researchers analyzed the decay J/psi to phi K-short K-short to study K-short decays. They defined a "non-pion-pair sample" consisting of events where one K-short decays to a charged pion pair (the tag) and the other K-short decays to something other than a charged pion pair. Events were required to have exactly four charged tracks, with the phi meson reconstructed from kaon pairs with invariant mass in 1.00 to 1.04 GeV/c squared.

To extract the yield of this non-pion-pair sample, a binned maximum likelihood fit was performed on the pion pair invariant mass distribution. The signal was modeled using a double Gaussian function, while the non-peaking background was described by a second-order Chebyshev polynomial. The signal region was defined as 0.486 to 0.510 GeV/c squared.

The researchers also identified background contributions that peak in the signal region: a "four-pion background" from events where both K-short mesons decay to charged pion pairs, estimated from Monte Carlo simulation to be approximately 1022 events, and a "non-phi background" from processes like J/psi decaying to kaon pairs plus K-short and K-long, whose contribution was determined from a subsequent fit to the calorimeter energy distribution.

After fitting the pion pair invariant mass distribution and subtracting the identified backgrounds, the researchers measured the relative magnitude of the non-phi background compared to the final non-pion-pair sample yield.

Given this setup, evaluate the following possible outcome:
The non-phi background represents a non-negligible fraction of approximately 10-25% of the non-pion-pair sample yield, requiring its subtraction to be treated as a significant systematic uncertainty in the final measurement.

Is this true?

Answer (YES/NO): NO